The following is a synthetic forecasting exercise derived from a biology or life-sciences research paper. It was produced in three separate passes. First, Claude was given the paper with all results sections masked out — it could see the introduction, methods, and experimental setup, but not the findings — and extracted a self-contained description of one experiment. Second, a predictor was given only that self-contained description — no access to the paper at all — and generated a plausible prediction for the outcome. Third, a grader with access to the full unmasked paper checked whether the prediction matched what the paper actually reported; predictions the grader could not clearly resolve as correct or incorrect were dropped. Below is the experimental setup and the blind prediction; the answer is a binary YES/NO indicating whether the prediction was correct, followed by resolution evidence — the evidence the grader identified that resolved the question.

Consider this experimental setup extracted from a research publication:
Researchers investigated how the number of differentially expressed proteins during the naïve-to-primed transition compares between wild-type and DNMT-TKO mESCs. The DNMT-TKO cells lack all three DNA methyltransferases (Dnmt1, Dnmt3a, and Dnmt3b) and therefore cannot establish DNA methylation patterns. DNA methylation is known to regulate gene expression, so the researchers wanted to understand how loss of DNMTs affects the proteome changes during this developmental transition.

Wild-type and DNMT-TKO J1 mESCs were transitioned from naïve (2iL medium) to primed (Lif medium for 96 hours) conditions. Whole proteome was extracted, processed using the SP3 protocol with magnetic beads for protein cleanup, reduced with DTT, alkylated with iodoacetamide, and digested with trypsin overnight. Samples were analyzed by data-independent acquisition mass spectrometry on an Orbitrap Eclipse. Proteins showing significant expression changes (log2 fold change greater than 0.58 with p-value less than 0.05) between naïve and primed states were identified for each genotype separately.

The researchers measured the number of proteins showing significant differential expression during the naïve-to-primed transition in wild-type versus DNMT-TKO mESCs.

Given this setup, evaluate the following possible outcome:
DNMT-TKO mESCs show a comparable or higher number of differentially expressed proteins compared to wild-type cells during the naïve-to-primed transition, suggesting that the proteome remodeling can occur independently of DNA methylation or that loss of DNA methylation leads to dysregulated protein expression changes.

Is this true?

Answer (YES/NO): YES